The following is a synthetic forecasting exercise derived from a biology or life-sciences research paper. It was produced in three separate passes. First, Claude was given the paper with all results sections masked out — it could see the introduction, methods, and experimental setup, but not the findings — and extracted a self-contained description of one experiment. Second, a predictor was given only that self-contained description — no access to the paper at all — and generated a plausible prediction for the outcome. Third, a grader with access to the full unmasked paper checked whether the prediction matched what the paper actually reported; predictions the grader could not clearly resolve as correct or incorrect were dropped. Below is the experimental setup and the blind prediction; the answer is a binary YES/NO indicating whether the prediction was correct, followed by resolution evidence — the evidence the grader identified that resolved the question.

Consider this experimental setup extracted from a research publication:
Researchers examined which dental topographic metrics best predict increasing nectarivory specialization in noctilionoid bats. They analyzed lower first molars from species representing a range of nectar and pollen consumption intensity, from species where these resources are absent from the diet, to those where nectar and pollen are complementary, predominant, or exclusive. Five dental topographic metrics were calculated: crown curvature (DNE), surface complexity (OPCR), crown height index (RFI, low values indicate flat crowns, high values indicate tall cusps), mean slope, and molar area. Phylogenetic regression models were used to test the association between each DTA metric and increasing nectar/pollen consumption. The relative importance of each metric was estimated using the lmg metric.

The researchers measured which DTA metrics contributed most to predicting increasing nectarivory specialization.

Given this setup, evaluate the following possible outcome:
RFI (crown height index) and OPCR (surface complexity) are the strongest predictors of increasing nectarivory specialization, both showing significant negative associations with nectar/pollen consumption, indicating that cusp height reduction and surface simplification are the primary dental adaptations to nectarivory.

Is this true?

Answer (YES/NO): NO